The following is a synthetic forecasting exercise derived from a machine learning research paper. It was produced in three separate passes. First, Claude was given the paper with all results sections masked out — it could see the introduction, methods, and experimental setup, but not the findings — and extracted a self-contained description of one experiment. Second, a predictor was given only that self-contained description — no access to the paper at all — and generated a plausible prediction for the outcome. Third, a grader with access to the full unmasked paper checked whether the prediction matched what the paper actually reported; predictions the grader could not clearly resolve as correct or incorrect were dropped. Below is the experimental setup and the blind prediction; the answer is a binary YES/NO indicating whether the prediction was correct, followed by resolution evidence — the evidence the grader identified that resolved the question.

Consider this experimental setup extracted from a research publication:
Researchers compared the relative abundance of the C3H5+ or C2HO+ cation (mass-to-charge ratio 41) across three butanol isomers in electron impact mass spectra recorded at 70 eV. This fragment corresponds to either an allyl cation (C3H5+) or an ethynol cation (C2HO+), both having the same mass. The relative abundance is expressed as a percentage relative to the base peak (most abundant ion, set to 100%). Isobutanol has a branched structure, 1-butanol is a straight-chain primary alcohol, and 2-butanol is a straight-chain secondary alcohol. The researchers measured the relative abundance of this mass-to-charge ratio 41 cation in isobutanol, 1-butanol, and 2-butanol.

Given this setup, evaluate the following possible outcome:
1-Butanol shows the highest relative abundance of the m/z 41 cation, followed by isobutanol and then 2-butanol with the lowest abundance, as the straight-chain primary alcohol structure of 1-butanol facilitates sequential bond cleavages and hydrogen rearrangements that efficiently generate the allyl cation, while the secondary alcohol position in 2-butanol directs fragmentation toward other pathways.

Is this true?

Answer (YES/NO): NO